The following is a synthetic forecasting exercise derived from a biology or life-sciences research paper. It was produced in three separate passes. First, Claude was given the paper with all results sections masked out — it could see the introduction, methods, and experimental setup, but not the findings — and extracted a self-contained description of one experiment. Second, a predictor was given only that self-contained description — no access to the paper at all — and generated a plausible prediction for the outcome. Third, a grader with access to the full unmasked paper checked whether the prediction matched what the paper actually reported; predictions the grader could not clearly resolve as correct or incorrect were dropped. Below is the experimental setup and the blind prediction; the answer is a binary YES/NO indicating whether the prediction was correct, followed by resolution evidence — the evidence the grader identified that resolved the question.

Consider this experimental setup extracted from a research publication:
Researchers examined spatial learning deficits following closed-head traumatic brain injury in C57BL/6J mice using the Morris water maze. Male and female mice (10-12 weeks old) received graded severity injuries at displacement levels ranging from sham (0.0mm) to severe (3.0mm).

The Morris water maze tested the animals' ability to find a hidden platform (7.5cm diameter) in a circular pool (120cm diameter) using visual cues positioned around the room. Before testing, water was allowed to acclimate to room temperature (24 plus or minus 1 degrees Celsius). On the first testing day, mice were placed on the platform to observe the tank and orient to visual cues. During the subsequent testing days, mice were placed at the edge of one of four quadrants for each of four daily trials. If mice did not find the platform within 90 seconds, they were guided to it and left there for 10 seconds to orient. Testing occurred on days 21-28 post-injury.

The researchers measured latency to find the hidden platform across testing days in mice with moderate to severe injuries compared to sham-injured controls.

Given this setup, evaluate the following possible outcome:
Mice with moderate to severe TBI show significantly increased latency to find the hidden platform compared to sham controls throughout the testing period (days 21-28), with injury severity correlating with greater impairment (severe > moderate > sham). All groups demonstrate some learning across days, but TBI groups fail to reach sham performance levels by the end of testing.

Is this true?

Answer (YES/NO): YES